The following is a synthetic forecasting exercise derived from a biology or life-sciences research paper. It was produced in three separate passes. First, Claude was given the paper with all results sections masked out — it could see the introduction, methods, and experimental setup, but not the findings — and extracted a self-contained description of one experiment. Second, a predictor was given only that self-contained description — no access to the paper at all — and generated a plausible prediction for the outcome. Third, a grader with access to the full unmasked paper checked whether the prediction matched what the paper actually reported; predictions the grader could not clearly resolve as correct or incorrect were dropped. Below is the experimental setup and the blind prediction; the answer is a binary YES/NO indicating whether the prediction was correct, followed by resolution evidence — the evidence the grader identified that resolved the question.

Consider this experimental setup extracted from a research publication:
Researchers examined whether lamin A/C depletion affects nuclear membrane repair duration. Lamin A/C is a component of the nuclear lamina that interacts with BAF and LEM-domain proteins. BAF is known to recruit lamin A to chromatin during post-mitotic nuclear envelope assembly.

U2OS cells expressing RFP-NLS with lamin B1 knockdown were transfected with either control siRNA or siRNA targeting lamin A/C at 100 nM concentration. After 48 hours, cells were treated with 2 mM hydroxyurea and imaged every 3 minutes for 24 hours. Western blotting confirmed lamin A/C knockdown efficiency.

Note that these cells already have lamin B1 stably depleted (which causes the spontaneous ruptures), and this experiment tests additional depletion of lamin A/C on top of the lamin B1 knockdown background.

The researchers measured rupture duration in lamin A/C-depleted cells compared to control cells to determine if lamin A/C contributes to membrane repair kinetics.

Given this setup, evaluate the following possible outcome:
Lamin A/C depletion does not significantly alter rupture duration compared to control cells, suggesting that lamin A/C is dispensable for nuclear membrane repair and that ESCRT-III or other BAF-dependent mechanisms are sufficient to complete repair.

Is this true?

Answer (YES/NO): NO